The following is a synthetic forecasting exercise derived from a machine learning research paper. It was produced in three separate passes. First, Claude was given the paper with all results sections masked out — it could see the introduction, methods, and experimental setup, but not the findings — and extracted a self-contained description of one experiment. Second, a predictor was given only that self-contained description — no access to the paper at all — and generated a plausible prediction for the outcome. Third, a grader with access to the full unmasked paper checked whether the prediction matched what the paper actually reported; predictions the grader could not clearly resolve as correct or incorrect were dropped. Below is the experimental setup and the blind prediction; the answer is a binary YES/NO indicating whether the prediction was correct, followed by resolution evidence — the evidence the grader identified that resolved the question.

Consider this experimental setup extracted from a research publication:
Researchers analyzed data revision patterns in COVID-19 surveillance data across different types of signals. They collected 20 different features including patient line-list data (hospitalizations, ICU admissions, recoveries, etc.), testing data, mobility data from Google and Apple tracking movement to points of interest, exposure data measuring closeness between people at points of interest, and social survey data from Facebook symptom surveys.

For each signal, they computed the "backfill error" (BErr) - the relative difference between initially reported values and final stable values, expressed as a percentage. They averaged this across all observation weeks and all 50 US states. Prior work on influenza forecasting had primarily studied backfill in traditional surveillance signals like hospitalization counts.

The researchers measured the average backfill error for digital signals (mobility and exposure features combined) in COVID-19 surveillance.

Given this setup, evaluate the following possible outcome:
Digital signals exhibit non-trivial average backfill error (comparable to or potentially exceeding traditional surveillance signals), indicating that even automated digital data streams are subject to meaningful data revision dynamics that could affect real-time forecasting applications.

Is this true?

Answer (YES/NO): YES